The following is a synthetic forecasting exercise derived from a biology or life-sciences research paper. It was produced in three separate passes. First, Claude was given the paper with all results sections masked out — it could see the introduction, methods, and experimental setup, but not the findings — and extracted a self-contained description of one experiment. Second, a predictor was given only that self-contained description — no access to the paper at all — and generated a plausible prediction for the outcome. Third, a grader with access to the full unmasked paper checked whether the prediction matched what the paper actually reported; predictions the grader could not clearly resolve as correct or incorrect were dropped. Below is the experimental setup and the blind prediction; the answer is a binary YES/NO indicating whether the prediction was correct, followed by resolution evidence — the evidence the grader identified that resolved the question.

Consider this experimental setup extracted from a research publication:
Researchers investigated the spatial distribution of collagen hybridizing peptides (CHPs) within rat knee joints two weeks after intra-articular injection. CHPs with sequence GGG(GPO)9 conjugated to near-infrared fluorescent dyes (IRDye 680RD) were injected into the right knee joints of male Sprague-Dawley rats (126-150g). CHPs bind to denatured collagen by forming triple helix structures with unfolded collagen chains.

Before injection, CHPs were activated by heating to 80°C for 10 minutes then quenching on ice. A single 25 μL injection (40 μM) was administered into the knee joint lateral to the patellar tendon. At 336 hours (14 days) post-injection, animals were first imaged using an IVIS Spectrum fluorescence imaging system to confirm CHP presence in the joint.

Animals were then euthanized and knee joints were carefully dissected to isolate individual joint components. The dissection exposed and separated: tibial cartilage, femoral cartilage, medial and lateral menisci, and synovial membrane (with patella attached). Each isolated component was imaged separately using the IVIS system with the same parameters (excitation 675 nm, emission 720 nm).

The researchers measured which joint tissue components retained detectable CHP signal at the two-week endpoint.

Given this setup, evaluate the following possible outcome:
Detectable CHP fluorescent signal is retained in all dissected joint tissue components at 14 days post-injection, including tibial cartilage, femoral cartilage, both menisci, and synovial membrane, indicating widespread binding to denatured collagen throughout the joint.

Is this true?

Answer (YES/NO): YES